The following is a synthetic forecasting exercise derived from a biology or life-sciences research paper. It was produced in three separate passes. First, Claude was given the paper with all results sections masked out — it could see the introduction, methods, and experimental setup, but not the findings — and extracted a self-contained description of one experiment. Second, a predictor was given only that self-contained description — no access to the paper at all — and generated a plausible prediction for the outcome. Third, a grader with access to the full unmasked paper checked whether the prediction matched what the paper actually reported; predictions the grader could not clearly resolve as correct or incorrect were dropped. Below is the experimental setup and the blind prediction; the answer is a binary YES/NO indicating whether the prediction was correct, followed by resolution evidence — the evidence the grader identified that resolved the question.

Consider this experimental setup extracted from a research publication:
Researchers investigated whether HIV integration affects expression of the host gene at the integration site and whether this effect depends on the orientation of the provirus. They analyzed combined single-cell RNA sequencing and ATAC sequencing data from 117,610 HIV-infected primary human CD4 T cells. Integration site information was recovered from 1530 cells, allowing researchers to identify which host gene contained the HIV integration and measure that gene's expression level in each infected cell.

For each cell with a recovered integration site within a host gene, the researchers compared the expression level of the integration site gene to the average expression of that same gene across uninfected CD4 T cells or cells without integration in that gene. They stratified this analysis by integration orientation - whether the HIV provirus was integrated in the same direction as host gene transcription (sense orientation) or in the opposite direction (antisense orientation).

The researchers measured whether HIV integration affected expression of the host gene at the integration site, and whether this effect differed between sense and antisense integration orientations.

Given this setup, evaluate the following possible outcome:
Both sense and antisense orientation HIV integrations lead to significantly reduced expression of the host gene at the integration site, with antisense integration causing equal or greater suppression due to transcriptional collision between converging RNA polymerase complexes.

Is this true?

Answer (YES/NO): NO